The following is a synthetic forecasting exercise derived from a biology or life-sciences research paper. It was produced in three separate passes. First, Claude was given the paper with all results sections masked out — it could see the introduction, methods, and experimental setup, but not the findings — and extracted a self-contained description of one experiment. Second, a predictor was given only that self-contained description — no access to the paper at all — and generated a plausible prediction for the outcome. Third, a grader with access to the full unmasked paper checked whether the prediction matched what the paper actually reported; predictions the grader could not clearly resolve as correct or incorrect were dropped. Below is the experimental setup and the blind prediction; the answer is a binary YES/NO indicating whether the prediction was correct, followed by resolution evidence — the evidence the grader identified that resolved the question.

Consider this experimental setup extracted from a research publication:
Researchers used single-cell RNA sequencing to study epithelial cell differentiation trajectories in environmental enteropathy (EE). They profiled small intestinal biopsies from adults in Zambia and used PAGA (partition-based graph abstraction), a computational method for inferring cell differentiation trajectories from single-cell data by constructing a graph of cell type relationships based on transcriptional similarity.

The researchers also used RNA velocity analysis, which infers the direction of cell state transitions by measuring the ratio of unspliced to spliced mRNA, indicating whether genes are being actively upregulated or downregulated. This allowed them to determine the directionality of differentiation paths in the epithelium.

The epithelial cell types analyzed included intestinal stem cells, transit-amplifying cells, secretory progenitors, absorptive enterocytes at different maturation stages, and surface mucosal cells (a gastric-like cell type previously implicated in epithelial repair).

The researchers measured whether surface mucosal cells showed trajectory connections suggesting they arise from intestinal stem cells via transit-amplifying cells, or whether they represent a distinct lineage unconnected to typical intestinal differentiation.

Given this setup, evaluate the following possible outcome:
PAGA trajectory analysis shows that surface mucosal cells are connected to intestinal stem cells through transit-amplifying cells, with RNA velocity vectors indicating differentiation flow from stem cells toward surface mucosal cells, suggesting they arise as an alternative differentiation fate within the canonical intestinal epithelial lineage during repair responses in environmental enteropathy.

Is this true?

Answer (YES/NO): NO